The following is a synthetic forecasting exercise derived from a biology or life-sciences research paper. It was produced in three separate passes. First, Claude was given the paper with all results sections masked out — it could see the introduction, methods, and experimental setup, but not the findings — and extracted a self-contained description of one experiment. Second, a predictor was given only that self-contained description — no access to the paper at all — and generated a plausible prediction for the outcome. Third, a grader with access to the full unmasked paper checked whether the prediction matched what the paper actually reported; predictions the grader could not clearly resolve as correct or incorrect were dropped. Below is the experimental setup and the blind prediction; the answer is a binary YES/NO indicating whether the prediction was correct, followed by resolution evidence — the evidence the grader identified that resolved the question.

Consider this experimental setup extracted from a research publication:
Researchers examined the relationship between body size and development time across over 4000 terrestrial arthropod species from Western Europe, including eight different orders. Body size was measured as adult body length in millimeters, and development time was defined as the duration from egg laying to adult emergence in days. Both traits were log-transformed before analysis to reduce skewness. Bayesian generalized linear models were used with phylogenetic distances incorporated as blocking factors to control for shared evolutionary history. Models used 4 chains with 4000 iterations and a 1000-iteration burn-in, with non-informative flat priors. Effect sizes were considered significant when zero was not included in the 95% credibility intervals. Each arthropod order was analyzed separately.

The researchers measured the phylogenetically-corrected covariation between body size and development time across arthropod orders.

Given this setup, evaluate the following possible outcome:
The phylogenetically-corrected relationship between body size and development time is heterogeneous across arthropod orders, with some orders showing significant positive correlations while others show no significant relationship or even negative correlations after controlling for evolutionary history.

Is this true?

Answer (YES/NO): YES